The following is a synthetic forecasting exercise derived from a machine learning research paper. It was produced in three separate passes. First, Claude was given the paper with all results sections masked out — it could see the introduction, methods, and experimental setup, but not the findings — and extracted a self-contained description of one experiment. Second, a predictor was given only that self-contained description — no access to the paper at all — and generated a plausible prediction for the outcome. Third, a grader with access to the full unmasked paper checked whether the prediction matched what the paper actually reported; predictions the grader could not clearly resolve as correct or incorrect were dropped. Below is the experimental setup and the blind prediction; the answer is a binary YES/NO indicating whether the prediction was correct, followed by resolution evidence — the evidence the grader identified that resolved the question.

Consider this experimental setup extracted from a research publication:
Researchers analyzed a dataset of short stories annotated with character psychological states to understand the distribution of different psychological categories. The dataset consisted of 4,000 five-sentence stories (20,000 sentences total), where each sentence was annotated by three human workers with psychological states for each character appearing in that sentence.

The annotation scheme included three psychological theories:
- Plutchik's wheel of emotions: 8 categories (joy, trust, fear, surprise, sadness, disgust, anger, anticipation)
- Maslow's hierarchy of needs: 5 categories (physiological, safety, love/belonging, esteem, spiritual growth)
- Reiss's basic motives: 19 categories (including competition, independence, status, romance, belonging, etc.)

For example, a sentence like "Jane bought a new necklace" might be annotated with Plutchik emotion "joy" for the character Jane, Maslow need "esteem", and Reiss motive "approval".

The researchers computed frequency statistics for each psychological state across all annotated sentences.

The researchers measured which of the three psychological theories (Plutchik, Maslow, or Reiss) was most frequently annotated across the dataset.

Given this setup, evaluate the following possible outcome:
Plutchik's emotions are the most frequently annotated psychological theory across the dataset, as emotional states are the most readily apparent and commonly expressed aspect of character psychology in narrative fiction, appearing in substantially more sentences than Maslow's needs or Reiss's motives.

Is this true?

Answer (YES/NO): YES